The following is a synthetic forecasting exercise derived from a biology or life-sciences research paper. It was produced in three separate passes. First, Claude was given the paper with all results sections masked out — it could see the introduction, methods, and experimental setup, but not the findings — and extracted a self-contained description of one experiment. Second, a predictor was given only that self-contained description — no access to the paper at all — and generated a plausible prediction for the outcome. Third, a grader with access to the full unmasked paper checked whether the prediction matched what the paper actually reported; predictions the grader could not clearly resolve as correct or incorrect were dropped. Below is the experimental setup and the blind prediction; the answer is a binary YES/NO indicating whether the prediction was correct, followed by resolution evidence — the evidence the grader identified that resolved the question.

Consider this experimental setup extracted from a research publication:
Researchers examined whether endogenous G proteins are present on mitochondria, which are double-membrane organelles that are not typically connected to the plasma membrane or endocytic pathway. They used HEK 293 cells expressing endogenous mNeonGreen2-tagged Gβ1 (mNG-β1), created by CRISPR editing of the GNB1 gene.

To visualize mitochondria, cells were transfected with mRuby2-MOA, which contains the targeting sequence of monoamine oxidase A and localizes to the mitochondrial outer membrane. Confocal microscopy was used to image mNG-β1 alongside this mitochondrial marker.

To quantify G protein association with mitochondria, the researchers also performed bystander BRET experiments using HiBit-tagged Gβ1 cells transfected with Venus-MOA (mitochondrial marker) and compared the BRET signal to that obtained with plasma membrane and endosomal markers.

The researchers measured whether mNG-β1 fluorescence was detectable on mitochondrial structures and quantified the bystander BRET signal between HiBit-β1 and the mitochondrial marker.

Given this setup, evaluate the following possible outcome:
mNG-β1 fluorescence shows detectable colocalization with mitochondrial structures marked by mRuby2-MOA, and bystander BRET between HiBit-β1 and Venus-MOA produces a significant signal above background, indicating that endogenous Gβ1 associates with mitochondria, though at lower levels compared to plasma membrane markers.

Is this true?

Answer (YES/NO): NO